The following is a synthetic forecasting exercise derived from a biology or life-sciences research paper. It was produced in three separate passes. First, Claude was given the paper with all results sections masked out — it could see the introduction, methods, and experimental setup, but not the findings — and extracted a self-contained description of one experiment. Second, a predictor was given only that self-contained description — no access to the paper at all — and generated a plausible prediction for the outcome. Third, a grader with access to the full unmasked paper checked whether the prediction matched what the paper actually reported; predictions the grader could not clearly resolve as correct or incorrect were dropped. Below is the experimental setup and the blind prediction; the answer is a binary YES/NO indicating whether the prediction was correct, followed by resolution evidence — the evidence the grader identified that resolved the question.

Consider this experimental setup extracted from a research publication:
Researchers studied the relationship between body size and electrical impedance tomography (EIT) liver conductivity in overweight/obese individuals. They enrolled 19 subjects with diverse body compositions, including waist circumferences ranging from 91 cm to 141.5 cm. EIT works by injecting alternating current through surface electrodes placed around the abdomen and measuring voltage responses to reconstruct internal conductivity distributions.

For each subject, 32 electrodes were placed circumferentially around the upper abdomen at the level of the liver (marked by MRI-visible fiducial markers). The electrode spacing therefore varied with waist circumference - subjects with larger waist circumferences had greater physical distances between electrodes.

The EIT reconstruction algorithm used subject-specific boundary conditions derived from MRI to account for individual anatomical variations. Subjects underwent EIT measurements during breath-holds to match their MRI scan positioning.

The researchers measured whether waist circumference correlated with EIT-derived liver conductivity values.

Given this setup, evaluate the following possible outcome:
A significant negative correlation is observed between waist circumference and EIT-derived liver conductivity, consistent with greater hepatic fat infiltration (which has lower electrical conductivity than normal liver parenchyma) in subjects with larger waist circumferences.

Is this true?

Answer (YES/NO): NO